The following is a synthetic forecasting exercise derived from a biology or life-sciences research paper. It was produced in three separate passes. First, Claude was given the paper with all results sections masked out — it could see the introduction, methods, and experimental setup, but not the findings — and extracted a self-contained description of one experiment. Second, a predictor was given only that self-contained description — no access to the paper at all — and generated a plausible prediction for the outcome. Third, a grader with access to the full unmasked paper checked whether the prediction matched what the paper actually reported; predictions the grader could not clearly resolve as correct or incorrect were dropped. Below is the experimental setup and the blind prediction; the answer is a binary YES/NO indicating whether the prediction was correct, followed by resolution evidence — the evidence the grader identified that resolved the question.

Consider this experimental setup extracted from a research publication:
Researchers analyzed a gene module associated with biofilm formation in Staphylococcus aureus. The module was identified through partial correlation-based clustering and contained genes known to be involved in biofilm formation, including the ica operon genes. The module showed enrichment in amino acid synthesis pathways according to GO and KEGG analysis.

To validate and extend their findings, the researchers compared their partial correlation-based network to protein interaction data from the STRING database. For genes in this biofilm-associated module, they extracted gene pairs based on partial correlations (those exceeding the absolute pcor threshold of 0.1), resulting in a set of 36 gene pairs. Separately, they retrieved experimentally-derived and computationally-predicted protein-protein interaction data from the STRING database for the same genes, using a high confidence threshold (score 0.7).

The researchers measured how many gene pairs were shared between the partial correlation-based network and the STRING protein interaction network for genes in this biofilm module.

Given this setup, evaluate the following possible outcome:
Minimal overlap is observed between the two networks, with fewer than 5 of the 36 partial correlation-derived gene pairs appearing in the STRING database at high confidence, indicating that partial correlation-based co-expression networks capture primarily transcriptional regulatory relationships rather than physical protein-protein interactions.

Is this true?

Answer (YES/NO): NO